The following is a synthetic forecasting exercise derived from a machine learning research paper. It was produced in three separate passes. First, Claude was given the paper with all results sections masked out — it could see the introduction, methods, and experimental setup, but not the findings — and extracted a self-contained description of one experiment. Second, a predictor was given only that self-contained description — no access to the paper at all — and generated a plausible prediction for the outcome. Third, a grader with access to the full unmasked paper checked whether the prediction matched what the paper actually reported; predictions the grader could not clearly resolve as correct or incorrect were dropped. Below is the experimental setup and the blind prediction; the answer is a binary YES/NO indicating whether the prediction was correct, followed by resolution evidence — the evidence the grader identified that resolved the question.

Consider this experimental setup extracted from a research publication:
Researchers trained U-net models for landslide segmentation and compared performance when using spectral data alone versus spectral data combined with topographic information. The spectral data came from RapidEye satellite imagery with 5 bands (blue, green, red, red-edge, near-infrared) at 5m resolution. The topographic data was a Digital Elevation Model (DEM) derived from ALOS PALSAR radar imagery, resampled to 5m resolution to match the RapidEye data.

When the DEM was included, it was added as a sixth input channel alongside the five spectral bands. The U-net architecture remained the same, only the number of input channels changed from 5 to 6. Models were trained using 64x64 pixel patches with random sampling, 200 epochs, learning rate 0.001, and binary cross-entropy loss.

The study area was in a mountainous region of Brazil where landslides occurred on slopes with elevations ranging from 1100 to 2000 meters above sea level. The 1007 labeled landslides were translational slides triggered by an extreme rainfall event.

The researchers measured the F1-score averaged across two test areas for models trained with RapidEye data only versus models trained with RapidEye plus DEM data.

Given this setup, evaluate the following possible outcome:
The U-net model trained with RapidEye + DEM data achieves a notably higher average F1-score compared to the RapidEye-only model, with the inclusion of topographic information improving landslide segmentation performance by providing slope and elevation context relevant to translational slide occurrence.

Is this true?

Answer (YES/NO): YES